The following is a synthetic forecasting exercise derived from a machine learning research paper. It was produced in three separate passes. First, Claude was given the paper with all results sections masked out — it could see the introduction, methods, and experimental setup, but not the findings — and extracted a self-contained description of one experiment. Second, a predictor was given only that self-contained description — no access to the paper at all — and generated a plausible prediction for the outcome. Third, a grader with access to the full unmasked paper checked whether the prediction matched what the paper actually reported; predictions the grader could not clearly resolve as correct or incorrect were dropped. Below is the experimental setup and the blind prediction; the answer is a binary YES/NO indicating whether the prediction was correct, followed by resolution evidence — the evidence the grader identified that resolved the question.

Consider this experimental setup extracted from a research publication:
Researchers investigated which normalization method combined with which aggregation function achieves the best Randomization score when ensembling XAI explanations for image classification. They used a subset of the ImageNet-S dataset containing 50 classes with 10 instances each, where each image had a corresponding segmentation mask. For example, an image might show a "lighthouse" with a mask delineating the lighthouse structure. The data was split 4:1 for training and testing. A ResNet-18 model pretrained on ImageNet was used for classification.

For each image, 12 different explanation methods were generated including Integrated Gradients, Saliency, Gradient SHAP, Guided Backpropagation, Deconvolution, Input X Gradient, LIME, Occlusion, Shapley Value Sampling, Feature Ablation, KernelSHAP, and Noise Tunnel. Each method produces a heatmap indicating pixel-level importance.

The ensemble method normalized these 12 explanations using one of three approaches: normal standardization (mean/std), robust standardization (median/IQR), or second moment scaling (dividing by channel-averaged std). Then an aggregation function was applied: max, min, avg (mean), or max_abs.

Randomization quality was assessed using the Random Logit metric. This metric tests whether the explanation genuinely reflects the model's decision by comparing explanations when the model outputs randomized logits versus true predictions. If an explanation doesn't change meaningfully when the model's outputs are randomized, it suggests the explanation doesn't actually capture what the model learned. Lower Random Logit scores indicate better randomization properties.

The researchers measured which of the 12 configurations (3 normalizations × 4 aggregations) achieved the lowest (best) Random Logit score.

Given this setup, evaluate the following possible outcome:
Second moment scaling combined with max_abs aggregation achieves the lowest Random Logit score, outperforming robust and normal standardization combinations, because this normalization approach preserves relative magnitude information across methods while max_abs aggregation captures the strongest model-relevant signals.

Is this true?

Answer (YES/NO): NO